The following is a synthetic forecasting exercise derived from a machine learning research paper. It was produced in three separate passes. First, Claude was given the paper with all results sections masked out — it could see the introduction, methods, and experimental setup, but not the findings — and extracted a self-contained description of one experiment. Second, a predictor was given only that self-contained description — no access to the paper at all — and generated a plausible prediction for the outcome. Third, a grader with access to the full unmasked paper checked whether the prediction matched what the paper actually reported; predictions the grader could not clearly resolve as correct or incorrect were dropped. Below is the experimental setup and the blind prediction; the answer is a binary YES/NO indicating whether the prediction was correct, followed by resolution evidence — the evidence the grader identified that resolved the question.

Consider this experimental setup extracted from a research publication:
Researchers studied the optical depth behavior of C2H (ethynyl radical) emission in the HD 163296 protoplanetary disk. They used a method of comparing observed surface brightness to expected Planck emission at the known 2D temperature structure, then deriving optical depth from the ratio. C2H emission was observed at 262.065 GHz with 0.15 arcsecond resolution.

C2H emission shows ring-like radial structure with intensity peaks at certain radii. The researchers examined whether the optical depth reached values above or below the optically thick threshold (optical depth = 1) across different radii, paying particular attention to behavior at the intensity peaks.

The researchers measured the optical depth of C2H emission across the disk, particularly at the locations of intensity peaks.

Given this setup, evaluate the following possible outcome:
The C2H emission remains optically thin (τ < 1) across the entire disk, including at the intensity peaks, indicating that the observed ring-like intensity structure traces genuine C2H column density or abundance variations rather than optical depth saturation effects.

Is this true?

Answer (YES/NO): NO